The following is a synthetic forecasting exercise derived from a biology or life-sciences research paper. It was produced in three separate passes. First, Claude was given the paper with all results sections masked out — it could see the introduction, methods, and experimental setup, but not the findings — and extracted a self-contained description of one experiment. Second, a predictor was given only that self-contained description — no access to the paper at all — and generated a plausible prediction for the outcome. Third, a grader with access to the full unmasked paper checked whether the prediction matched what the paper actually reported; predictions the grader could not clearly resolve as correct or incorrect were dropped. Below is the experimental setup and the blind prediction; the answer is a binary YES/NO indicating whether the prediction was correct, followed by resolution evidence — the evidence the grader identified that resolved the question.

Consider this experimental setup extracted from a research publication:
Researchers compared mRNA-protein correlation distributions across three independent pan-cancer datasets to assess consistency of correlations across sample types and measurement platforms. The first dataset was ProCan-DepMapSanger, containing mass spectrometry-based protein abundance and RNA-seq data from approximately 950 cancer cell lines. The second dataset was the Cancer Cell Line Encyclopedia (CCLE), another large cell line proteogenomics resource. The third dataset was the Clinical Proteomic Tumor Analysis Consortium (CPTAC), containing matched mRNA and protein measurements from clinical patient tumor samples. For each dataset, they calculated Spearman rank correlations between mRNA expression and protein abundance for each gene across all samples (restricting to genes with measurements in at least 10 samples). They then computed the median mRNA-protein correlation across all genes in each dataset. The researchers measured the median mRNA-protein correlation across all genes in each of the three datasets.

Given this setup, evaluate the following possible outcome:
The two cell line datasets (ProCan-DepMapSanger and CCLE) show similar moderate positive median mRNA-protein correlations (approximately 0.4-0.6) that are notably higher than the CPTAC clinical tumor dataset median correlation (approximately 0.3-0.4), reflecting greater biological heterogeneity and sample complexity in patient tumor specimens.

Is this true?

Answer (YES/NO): NO